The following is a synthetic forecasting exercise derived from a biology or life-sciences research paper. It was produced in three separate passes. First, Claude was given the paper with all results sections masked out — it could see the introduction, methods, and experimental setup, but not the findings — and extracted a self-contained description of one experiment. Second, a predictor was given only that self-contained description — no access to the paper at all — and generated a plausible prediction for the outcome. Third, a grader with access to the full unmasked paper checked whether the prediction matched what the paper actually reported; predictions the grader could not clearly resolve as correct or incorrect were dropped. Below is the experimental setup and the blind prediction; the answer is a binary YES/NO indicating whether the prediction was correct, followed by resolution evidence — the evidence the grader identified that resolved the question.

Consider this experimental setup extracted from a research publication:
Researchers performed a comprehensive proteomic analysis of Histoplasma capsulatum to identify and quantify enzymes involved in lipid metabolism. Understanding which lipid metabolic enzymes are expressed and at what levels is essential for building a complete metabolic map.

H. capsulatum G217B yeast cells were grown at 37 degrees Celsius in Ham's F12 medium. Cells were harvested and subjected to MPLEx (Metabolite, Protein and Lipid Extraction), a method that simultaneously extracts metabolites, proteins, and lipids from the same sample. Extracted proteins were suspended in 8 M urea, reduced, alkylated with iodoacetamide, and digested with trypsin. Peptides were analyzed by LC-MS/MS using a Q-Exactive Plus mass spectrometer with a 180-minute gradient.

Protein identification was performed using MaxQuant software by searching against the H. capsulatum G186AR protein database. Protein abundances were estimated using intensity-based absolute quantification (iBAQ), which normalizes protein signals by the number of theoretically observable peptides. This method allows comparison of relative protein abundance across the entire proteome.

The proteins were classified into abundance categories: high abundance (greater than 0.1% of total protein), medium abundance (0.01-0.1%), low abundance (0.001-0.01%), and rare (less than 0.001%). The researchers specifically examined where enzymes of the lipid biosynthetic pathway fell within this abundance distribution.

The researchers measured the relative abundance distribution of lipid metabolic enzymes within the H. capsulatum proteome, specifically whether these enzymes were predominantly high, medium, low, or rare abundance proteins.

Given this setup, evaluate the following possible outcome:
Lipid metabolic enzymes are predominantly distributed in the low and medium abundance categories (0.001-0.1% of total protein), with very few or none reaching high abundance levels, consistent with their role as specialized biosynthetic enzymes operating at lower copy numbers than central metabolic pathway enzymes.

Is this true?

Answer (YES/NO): NO